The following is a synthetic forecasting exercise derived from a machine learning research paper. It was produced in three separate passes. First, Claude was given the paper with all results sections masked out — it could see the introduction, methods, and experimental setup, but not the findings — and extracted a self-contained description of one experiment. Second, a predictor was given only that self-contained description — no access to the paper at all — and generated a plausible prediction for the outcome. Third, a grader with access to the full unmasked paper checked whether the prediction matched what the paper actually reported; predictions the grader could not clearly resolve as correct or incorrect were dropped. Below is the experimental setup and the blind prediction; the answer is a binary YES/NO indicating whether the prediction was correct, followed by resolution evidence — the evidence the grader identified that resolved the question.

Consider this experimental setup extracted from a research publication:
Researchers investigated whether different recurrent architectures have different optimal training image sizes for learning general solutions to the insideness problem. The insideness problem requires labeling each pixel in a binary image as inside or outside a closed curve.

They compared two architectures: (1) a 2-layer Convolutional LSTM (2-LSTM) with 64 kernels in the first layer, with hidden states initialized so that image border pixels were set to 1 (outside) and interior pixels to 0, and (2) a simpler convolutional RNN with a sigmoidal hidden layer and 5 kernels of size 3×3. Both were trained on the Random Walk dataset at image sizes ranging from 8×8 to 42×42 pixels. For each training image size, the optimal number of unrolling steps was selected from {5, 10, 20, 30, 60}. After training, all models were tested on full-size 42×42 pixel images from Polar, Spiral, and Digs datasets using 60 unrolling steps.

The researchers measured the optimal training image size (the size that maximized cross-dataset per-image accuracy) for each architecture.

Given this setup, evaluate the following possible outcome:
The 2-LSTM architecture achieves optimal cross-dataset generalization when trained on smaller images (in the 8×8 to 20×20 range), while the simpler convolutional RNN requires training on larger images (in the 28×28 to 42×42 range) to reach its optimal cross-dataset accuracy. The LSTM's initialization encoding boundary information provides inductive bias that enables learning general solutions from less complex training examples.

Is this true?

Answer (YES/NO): NO